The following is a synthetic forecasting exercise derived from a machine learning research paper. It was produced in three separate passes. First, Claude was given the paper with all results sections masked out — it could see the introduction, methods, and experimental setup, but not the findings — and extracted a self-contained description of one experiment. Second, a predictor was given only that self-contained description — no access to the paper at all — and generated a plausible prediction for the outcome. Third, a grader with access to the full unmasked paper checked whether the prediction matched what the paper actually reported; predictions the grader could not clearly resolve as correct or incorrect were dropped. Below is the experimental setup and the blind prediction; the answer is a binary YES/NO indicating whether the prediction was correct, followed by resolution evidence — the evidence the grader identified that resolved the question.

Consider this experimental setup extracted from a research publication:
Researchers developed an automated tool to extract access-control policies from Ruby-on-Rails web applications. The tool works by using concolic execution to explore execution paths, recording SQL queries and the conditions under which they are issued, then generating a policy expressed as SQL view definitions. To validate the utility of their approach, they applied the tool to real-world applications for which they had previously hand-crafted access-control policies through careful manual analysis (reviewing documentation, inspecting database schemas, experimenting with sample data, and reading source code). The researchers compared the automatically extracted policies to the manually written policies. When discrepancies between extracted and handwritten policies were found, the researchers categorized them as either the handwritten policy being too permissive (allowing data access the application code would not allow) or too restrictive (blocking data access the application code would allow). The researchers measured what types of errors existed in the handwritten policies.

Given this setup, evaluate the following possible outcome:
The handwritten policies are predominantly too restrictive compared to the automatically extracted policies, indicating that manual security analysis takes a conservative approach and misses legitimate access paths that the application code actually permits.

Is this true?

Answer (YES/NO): NO